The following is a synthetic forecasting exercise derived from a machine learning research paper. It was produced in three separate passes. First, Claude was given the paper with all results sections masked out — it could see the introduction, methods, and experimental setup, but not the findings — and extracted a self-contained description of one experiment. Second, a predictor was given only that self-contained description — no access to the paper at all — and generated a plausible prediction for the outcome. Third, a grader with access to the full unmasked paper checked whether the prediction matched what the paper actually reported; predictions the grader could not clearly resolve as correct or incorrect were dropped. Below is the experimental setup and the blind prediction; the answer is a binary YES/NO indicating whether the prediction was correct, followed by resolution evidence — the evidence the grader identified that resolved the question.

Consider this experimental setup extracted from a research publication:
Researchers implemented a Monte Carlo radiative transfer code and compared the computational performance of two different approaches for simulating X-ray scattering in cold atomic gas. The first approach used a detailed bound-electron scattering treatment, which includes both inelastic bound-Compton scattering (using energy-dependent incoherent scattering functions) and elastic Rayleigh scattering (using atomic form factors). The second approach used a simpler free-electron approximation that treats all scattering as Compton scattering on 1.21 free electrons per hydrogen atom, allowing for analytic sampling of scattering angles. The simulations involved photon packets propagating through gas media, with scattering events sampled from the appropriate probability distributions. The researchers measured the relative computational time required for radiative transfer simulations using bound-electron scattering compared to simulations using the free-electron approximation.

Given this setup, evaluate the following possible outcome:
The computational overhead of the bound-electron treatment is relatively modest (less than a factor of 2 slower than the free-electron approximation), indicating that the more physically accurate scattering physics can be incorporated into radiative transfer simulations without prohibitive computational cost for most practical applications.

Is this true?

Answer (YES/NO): NO